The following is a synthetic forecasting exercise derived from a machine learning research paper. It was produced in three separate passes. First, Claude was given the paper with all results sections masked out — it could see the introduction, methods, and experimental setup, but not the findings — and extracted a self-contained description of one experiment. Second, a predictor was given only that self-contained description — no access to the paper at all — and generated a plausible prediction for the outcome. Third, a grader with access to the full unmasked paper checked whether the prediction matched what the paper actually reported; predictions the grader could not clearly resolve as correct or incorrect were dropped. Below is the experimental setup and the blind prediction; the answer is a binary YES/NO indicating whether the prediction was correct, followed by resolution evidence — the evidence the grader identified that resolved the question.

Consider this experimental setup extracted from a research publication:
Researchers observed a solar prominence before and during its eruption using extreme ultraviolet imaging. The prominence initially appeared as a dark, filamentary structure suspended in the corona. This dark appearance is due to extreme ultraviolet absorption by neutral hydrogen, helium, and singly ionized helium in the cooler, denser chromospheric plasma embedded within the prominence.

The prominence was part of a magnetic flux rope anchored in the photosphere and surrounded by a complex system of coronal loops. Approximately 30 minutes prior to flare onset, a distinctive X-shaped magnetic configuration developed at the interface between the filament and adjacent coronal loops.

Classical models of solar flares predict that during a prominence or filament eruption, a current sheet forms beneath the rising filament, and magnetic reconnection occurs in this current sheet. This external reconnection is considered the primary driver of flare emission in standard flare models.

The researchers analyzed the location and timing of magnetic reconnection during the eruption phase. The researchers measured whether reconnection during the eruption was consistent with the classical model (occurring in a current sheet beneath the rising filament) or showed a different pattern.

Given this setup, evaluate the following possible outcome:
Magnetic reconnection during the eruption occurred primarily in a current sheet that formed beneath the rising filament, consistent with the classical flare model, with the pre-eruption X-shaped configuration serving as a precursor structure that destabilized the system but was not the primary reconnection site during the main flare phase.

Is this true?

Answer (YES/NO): NO